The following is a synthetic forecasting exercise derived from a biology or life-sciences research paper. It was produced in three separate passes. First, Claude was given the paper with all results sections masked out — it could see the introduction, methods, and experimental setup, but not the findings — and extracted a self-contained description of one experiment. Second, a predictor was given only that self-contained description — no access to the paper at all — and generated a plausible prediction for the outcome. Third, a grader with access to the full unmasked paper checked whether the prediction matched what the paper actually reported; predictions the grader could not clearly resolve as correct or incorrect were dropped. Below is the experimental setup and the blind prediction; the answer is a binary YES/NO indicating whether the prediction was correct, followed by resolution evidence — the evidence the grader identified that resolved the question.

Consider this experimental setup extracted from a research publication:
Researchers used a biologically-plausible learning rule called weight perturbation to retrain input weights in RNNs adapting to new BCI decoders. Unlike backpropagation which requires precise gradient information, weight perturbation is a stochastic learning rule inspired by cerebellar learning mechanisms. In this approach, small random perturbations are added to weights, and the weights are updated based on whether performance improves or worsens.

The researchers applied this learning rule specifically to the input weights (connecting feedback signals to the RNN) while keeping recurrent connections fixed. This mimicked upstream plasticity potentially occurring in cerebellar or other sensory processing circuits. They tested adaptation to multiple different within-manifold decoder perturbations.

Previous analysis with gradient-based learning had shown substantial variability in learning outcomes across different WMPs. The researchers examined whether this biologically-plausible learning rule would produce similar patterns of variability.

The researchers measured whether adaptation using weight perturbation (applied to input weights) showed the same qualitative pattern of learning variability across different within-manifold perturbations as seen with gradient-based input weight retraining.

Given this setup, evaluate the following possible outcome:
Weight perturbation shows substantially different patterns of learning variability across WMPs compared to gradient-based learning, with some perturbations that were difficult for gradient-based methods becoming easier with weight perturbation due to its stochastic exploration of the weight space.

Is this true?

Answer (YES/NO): NO